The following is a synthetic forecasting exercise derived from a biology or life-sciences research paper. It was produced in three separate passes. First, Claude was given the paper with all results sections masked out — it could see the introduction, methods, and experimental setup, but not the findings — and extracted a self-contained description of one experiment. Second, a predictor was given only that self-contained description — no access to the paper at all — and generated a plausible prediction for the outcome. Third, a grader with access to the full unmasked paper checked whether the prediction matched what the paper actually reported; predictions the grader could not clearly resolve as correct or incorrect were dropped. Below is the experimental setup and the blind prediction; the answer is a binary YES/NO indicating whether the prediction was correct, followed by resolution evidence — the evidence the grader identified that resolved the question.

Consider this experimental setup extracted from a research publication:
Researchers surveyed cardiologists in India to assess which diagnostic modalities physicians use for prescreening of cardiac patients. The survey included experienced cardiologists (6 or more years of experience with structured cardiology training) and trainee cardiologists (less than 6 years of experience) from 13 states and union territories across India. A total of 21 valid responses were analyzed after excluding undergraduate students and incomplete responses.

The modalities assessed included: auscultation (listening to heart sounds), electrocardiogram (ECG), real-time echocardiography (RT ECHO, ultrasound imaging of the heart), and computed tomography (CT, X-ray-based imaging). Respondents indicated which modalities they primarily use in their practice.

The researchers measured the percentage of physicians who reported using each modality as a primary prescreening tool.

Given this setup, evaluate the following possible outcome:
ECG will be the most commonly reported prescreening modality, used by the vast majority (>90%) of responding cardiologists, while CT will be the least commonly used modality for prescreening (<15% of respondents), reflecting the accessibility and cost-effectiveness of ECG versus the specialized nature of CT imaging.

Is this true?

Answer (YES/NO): NO